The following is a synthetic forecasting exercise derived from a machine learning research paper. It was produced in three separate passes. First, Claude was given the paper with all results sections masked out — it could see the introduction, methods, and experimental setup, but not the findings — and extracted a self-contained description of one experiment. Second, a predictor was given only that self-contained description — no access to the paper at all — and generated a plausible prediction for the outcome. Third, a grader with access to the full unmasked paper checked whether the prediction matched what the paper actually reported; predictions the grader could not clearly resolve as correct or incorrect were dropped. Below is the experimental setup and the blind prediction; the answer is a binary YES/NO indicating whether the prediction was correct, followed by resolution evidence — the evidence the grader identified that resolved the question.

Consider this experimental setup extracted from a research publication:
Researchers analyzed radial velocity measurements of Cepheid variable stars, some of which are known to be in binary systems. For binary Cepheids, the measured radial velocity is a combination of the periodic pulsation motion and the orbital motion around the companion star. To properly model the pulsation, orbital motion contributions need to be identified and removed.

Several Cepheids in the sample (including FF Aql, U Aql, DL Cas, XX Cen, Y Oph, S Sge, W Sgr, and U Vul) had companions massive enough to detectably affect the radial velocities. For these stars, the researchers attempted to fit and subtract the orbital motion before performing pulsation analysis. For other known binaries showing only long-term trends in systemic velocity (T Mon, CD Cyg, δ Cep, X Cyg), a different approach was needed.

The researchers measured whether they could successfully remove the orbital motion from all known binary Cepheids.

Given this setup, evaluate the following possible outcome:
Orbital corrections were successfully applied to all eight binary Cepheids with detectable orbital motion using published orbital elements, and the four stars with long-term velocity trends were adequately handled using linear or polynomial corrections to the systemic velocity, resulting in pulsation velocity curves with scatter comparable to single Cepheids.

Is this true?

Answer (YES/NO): NO